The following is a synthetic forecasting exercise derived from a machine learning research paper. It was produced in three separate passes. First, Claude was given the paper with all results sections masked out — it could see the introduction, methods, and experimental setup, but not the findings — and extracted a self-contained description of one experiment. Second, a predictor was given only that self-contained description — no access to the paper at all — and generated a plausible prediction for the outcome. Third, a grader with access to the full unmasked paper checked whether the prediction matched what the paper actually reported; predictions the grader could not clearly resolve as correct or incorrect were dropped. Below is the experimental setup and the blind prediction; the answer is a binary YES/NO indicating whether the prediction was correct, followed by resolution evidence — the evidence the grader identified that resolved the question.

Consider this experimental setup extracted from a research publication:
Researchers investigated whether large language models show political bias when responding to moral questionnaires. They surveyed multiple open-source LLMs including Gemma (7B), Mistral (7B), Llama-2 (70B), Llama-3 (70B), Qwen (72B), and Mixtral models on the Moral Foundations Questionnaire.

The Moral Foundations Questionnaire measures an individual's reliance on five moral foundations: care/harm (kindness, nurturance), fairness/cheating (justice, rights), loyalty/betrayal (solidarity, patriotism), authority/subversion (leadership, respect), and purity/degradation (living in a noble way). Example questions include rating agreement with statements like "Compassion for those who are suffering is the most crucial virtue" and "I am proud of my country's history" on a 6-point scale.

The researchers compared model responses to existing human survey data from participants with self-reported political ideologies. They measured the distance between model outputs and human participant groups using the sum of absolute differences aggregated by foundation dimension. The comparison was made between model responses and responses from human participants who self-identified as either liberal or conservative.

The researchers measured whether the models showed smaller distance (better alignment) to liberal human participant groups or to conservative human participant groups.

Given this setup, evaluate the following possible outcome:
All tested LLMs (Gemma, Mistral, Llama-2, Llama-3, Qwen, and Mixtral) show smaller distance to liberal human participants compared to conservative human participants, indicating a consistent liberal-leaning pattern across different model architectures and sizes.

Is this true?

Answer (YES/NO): YES